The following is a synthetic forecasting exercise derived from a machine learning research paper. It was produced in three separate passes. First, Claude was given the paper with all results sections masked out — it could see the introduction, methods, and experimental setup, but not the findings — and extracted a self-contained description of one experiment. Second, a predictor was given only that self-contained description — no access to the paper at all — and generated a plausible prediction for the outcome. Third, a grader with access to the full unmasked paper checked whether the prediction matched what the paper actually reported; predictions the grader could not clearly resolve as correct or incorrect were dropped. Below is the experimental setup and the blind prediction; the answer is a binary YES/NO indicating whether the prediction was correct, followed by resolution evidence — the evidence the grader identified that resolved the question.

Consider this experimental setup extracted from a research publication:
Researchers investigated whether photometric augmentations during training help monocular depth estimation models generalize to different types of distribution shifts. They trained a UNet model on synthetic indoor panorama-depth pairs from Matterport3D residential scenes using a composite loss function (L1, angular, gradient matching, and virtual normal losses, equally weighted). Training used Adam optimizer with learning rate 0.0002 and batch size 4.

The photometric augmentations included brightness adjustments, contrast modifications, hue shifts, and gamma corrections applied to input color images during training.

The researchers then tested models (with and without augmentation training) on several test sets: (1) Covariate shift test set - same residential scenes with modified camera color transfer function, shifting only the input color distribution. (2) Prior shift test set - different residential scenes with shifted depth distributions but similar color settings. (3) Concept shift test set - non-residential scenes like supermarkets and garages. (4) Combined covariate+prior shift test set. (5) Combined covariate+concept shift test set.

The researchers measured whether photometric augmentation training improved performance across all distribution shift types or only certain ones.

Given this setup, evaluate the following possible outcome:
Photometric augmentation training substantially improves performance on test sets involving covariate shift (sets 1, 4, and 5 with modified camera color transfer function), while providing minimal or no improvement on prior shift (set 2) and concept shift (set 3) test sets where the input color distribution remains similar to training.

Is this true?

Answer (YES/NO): YES